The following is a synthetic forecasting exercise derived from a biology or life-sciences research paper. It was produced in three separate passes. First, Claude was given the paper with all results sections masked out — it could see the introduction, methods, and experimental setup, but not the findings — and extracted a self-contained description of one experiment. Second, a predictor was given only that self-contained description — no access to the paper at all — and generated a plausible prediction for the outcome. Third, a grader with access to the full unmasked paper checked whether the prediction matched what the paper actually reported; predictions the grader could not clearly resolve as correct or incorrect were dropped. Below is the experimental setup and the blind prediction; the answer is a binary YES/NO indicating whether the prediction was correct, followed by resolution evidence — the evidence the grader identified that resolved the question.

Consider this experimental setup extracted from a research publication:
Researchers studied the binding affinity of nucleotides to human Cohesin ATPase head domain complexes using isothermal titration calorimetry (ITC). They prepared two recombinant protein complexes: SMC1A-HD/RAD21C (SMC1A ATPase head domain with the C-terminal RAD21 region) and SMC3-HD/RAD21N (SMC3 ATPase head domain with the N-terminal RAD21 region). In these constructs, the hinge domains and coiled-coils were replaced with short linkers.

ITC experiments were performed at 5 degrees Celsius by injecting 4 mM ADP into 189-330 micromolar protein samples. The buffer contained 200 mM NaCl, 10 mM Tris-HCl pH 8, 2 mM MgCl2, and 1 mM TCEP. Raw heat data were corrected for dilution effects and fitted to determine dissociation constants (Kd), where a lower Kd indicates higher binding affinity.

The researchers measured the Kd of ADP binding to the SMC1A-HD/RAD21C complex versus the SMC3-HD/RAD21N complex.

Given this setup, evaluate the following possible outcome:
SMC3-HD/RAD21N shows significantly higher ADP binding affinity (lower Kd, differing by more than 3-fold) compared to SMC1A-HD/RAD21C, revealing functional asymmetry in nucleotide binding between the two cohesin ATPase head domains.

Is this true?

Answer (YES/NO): YES